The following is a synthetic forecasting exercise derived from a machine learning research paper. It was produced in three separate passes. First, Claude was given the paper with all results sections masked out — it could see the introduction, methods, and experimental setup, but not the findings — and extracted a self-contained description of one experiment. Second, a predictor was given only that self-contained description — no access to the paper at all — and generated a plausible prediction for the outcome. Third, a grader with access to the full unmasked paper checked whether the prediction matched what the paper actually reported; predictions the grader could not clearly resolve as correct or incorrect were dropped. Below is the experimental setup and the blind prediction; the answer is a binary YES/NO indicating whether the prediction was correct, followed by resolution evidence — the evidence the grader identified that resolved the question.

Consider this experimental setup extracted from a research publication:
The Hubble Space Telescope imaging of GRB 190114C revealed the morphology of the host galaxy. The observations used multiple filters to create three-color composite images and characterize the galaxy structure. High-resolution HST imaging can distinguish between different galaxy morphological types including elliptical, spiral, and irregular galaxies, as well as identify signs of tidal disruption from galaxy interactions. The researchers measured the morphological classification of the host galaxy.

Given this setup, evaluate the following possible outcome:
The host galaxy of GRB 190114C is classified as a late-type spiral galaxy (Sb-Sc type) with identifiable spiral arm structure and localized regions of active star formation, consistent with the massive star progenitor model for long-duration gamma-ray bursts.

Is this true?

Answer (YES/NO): NO